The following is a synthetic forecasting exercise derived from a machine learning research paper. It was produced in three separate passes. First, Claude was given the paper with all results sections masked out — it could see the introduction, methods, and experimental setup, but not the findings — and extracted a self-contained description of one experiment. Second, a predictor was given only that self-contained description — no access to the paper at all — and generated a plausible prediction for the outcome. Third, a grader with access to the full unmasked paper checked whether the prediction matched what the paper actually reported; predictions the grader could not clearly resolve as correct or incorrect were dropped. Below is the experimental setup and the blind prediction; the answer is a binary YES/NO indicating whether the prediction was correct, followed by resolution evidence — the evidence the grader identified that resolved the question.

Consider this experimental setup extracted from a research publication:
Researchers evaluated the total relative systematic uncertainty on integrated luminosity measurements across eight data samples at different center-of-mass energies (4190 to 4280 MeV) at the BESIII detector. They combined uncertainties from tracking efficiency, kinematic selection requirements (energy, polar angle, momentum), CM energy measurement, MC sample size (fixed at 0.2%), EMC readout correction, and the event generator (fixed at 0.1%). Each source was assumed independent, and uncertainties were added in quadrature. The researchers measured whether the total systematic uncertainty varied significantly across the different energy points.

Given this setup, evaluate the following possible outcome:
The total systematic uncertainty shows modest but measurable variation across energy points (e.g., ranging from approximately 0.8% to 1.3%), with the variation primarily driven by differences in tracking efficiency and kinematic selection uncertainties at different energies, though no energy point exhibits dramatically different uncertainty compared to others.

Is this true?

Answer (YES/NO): NO